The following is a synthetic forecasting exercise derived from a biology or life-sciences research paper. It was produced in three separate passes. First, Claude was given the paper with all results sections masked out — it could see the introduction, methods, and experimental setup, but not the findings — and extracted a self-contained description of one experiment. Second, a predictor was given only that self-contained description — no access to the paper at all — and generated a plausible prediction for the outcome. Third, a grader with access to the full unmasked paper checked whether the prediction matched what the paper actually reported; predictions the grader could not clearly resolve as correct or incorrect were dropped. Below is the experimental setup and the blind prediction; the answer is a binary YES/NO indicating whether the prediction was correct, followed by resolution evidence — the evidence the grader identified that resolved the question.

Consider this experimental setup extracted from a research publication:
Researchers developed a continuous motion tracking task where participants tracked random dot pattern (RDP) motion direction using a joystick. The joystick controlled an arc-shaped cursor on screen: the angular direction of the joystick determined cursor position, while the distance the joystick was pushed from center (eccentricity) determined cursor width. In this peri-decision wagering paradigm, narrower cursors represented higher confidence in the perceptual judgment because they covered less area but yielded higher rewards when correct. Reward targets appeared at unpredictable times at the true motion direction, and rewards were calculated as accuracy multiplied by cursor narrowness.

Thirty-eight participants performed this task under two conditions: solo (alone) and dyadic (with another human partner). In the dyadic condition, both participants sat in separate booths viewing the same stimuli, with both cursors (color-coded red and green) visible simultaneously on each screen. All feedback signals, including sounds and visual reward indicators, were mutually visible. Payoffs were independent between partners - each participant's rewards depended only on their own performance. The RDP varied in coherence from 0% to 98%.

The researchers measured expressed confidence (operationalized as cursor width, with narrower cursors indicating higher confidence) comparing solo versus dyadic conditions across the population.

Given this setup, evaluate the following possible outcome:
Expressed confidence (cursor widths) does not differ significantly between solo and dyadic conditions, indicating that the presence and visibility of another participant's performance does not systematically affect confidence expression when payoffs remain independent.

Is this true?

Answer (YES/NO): NO